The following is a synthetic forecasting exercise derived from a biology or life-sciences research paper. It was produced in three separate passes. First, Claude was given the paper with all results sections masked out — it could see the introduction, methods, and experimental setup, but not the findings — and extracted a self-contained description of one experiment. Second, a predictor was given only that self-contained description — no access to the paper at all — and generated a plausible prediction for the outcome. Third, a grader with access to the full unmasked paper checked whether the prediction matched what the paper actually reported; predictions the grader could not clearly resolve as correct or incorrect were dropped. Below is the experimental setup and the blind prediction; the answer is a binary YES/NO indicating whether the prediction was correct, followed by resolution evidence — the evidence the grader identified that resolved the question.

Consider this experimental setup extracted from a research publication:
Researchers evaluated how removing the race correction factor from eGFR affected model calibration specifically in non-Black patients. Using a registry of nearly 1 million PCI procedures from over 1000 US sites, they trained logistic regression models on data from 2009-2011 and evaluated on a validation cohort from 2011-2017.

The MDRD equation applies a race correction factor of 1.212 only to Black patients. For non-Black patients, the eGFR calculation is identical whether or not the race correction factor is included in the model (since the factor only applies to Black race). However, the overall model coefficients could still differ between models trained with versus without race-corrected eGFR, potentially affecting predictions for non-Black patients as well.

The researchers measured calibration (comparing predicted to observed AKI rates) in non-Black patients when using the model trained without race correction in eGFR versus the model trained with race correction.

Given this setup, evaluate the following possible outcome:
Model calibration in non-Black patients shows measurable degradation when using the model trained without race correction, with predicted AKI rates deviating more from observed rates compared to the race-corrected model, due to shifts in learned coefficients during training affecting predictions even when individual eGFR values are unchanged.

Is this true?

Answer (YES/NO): NO